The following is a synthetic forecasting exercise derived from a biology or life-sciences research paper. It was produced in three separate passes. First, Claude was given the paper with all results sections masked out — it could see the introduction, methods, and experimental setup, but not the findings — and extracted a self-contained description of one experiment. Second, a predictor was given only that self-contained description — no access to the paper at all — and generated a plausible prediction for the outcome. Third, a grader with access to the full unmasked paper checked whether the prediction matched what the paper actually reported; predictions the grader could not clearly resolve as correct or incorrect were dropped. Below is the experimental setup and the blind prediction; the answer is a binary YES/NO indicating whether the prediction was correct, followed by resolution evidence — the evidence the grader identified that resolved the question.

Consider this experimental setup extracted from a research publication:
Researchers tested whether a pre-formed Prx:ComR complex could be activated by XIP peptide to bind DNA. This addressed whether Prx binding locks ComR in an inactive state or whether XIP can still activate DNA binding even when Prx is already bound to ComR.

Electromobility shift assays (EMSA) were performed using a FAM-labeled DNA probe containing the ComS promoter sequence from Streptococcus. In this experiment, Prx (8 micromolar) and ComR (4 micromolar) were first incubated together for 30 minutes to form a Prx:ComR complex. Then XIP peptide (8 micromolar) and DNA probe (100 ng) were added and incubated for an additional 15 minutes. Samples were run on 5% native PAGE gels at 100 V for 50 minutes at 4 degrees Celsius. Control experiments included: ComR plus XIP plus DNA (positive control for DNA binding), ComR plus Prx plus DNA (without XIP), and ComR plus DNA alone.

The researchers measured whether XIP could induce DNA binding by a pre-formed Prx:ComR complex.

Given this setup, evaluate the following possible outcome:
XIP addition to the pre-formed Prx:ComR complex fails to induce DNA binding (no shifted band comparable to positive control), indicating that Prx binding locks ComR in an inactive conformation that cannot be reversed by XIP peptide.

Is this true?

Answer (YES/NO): YES